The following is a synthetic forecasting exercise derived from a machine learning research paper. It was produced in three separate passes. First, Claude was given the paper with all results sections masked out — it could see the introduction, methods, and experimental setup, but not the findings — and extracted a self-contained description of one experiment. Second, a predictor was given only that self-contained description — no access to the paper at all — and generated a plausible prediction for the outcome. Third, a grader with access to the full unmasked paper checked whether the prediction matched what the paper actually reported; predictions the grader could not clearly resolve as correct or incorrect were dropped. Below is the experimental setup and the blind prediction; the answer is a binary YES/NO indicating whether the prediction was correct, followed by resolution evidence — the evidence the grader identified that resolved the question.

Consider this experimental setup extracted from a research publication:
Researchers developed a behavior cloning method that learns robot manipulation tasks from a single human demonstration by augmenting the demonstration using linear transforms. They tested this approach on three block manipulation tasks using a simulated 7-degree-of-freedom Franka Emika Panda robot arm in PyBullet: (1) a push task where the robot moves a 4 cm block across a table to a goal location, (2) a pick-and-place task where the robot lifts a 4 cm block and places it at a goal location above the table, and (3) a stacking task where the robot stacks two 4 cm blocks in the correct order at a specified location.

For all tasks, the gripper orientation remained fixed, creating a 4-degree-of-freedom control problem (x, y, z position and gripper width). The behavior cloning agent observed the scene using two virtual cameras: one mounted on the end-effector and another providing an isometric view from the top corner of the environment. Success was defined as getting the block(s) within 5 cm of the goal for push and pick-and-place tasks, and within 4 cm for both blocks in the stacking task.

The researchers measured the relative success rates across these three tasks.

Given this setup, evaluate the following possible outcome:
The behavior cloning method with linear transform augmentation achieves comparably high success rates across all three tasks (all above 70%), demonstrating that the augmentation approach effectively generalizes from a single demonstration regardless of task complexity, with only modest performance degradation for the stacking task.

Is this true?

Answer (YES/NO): NO